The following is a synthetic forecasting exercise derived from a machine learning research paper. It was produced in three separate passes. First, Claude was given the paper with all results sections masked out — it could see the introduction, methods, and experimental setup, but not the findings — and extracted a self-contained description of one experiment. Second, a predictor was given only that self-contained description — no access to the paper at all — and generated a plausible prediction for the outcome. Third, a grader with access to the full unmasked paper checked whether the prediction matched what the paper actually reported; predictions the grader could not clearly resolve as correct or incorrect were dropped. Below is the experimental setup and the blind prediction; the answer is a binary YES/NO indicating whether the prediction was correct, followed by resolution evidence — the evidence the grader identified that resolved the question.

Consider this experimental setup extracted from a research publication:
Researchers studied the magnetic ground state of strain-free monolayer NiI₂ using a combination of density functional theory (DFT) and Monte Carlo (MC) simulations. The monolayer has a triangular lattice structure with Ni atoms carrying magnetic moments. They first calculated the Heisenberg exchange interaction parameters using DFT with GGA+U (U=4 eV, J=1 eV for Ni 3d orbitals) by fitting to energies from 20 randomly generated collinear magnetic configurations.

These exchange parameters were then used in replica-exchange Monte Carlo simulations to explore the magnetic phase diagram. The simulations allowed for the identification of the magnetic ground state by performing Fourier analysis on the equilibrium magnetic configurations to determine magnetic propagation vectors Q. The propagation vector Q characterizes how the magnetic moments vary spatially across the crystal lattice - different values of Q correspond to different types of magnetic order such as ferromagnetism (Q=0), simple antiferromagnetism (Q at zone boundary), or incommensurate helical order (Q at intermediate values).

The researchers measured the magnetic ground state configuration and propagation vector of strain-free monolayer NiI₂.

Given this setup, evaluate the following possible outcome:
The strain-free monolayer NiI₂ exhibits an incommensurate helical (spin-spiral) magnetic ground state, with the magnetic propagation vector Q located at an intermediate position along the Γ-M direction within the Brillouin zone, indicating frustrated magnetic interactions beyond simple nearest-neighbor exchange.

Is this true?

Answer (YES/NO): YES